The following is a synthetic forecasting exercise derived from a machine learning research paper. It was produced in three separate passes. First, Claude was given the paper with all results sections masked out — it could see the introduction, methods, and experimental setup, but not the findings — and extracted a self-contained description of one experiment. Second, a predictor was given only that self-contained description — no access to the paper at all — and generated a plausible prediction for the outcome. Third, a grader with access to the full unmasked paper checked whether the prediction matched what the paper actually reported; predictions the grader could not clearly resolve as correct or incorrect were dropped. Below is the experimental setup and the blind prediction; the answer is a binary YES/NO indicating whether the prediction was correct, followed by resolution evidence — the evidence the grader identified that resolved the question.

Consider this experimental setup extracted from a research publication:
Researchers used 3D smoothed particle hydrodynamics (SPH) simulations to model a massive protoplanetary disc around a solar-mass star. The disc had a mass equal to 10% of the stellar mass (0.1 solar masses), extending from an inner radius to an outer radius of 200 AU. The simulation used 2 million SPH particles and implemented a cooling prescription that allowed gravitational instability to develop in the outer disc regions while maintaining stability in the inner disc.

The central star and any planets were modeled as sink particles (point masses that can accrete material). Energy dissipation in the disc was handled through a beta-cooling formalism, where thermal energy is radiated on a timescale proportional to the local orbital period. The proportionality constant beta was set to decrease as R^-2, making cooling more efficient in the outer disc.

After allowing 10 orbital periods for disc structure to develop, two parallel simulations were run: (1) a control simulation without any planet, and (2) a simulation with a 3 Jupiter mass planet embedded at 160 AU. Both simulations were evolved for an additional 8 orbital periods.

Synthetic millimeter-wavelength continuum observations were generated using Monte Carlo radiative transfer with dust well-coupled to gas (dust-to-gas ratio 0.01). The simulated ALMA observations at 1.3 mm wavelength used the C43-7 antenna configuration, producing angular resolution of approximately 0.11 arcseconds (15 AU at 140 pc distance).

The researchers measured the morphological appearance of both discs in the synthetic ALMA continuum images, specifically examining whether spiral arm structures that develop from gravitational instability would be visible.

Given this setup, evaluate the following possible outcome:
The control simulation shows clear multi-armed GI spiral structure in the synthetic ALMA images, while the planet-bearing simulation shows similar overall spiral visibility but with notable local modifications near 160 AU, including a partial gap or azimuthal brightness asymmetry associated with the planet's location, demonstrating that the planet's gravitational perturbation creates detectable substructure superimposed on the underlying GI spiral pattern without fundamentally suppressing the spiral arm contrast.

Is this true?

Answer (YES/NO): NO